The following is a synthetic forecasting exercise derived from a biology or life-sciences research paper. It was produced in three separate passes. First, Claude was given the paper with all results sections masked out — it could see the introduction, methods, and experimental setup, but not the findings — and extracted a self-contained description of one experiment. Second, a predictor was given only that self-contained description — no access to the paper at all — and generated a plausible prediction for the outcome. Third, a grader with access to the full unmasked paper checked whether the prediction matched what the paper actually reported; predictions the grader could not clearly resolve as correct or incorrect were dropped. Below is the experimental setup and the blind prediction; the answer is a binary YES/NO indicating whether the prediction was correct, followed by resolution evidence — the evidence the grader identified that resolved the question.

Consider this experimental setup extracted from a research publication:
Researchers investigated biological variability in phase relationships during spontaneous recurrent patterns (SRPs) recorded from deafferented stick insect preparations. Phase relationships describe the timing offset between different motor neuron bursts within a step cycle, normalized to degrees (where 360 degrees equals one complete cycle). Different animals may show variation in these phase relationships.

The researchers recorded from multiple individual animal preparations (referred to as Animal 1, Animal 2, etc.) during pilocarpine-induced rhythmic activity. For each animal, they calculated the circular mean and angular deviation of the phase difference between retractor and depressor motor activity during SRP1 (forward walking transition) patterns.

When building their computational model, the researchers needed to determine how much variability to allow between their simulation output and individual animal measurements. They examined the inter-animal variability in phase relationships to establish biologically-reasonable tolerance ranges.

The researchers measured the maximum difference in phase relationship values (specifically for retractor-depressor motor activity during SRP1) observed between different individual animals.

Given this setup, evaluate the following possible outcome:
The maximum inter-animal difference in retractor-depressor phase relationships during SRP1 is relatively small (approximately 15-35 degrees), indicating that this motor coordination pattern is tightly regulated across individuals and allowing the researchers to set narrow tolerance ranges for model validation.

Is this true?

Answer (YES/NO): NO